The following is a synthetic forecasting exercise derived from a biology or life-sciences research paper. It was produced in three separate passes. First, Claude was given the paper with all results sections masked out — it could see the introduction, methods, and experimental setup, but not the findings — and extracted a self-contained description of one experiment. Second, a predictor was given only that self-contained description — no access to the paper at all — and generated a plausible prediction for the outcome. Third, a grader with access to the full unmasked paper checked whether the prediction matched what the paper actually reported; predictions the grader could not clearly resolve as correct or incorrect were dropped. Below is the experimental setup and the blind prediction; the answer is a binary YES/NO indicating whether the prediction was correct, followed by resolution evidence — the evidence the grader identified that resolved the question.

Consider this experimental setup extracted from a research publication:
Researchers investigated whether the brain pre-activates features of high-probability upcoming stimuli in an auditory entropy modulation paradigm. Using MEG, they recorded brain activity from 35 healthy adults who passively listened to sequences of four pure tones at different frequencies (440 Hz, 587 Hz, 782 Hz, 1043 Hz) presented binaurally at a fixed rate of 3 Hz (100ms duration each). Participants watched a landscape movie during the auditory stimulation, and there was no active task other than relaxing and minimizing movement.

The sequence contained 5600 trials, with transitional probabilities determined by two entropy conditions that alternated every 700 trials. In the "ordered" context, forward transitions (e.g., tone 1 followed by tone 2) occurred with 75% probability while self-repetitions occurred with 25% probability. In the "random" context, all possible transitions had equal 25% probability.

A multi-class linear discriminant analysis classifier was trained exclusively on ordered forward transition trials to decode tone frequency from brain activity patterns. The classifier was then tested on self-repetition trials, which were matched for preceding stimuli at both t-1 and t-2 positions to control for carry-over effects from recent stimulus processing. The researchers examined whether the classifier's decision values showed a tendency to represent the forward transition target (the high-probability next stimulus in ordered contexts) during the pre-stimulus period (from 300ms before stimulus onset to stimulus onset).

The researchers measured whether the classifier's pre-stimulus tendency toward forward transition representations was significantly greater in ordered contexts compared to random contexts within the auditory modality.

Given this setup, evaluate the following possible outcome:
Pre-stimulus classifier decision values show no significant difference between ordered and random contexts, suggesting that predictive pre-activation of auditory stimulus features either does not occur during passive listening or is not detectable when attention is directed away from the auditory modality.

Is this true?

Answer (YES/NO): NO